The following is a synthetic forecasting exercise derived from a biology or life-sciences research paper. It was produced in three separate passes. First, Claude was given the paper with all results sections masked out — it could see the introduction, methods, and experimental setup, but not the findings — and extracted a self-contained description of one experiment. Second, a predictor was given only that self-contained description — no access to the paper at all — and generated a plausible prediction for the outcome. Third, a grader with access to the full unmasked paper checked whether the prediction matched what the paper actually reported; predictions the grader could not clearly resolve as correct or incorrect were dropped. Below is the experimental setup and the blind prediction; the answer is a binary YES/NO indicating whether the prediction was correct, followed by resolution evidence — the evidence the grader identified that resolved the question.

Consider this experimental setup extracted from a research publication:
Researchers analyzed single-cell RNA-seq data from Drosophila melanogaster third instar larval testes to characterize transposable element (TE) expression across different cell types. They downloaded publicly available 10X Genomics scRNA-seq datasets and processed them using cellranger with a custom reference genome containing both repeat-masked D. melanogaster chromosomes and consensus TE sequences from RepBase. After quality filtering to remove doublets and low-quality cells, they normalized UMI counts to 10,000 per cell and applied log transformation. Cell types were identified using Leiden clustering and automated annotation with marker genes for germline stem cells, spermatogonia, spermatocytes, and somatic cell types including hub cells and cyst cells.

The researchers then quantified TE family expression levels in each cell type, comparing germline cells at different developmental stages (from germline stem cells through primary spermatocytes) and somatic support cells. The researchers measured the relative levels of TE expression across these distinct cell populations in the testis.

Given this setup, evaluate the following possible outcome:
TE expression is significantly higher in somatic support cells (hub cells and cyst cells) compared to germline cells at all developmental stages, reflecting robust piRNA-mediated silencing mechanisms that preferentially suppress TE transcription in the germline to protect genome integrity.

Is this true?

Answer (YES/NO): NO